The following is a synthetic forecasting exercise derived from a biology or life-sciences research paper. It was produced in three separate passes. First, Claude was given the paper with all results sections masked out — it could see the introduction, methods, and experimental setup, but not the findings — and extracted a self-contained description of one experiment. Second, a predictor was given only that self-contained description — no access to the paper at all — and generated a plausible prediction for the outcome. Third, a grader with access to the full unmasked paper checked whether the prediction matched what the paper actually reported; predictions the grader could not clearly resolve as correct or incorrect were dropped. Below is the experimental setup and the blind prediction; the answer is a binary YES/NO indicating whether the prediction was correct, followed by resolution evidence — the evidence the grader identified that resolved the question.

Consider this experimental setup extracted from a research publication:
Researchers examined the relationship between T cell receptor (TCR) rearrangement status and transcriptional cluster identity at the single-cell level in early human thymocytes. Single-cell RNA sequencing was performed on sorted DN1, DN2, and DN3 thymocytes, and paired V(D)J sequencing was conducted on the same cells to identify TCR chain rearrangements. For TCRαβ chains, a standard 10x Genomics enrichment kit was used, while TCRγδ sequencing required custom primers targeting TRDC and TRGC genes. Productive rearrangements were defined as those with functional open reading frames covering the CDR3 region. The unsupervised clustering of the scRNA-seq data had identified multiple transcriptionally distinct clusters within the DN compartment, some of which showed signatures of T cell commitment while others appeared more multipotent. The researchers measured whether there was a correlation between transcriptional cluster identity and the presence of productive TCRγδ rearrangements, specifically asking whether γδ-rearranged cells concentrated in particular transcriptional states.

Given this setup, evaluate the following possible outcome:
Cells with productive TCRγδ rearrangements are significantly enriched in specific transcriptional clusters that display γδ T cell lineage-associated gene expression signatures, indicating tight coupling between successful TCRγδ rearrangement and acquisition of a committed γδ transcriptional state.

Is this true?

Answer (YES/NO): NO